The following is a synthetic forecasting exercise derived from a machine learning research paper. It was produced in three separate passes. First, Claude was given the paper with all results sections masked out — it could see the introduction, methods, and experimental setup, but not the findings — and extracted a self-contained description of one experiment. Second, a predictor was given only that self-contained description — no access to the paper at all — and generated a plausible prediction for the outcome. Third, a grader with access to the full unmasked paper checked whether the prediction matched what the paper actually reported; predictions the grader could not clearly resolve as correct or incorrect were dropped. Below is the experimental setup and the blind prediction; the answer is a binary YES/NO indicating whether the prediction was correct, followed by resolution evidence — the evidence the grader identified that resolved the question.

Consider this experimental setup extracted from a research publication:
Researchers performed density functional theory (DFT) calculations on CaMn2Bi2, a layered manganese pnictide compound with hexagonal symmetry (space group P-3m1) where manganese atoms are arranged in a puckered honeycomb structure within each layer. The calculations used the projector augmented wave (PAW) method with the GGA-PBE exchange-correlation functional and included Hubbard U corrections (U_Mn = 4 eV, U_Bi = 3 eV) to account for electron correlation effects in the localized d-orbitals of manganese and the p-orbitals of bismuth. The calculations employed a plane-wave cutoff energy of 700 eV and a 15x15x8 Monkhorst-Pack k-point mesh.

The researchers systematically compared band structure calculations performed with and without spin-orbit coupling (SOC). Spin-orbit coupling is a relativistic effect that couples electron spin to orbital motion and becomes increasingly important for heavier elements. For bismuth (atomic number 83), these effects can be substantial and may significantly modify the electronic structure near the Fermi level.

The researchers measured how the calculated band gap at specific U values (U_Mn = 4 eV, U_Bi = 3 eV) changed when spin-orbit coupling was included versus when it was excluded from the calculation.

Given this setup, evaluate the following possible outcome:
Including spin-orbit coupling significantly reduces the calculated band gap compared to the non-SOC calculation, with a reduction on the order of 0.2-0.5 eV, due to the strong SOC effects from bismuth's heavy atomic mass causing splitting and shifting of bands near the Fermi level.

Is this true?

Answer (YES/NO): NO